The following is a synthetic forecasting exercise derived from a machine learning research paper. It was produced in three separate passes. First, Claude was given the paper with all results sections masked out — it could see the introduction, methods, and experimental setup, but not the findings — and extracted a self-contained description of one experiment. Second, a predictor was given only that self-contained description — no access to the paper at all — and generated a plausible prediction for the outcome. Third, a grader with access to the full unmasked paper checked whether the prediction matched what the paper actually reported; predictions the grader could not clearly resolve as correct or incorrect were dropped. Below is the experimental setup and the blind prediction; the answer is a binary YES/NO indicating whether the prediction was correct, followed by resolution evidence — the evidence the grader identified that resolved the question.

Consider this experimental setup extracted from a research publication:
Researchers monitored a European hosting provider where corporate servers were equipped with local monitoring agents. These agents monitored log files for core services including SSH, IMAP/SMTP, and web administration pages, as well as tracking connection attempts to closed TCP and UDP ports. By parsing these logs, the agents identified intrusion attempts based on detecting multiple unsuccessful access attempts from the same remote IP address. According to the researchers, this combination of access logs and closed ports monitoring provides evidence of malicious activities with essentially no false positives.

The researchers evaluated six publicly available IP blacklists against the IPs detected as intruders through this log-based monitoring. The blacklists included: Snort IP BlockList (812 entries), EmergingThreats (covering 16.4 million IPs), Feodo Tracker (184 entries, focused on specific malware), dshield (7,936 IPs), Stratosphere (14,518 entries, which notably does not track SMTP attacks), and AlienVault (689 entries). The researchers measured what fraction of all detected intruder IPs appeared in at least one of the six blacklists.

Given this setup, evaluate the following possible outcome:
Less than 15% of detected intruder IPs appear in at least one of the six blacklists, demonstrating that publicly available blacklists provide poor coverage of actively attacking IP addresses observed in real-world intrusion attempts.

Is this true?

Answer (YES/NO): NO